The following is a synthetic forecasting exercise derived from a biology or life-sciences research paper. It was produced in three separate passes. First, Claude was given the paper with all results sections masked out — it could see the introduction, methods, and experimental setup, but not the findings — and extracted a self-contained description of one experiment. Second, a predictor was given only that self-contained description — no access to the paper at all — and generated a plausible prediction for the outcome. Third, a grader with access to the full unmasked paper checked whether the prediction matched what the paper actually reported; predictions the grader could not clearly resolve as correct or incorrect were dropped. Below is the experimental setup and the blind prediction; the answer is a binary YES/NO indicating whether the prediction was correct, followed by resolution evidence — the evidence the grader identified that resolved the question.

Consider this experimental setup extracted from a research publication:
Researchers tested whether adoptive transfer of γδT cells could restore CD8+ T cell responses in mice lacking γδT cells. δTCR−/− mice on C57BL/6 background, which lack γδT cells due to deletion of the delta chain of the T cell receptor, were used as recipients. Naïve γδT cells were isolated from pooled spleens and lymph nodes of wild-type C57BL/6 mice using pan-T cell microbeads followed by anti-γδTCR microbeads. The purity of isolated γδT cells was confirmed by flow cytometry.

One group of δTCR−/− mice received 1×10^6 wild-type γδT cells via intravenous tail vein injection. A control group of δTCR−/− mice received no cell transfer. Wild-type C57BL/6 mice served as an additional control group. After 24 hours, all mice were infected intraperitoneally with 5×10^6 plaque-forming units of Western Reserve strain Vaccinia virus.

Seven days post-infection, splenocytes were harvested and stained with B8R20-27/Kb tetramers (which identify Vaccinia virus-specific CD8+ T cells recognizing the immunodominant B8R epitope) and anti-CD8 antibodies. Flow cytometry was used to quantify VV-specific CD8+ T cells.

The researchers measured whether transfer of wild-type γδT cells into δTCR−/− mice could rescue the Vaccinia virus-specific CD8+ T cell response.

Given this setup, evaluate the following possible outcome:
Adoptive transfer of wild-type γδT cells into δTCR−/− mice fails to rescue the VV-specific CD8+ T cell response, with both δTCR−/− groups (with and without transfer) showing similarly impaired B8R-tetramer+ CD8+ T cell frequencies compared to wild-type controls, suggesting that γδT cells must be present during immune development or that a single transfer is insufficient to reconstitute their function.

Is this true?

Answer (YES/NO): NO